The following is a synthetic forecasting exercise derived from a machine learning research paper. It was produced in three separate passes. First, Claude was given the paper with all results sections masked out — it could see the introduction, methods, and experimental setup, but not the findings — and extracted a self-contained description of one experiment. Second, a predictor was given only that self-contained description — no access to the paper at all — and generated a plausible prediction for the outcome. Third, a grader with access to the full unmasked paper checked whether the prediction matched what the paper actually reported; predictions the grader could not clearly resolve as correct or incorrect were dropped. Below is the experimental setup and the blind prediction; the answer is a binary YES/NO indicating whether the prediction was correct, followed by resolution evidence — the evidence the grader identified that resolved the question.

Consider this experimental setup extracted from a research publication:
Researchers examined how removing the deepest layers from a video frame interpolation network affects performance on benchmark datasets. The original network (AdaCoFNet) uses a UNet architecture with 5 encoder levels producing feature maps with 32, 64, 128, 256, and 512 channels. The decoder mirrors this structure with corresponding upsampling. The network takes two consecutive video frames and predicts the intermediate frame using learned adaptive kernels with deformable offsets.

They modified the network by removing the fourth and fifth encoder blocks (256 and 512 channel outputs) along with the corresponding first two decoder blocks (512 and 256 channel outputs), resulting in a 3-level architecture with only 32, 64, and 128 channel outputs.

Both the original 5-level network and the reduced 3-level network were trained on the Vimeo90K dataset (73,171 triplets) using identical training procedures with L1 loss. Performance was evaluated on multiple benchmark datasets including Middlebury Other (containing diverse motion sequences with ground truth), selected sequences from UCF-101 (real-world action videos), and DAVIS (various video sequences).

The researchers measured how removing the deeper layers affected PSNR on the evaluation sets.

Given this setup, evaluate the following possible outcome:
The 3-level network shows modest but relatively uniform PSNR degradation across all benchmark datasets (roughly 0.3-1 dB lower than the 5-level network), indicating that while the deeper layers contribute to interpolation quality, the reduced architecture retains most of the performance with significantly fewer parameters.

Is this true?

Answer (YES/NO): NO